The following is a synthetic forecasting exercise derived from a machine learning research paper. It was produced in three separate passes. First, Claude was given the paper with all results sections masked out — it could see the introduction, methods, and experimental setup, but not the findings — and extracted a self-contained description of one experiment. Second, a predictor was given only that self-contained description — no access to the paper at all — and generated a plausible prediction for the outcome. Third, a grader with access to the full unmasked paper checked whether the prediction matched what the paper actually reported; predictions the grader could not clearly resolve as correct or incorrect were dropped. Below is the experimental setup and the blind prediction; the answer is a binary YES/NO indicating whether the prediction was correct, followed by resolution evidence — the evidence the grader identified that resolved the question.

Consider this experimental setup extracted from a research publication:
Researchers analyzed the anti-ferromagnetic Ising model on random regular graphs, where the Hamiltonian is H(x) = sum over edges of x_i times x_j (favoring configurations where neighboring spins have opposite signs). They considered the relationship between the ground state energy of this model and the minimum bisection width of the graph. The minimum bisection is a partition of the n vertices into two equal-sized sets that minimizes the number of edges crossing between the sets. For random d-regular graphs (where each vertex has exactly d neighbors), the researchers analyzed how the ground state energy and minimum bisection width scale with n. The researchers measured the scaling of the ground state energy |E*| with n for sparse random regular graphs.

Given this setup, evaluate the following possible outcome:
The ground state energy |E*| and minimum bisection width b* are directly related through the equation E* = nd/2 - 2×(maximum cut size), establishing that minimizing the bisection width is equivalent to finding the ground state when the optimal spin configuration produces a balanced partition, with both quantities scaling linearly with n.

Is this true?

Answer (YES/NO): NO